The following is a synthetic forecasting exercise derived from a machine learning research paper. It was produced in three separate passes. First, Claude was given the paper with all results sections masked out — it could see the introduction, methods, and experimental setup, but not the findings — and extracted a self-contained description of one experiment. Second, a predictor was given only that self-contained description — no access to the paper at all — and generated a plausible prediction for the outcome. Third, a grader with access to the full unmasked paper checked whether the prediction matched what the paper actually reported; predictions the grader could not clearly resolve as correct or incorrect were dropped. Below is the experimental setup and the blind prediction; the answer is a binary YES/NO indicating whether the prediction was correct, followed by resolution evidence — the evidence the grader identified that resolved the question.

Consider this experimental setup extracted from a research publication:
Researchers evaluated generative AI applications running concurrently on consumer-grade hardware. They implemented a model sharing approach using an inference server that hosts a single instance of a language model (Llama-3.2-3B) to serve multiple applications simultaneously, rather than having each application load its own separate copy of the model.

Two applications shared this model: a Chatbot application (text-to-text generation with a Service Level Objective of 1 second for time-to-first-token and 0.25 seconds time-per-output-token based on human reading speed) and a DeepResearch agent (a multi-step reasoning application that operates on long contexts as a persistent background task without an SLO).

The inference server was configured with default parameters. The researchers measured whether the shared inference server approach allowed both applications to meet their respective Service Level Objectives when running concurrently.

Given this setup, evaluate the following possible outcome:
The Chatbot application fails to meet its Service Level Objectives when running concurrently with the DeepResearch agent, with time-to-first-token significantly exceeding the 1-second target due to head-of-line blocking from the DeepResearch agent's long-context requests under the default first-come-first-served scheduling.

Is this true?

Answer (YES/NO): NO